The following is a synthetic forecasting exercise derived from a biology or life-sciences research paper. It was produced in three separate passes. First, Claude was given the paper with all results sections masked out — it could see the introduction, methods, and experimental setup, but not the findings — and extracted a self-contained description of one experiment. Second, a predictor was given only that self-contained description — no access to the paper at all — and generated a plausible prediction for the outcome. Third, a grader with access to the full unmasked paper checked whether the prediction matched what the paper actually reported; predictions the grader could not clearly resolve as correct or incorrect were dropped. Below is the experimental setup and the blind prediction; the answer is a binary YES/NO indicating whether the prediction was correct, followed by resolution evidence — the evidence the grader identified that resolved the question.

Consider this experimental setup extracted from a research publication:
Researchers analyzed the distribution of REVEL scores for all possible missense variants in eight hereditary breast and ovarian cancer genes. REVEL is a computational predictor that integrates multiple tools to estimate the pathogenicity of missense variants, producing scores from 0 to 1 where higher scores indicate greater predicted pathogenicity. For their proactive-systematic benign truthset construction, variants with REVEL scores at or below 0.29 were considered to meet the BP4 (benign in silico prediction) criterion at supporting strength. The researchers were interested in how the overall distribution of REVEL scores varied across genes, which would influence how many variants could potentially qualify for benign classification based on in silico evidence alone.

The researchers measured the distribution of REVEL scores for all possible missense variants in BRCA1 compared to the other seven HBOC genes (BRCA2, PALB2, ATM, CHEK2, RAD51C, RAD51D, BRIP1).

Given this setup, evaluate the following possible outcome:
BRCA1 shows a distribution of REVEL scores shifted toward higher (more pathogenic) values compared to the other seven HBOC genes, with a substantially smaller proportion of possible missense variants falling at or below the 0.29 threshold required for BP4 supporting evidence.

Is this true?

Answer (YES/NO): YES